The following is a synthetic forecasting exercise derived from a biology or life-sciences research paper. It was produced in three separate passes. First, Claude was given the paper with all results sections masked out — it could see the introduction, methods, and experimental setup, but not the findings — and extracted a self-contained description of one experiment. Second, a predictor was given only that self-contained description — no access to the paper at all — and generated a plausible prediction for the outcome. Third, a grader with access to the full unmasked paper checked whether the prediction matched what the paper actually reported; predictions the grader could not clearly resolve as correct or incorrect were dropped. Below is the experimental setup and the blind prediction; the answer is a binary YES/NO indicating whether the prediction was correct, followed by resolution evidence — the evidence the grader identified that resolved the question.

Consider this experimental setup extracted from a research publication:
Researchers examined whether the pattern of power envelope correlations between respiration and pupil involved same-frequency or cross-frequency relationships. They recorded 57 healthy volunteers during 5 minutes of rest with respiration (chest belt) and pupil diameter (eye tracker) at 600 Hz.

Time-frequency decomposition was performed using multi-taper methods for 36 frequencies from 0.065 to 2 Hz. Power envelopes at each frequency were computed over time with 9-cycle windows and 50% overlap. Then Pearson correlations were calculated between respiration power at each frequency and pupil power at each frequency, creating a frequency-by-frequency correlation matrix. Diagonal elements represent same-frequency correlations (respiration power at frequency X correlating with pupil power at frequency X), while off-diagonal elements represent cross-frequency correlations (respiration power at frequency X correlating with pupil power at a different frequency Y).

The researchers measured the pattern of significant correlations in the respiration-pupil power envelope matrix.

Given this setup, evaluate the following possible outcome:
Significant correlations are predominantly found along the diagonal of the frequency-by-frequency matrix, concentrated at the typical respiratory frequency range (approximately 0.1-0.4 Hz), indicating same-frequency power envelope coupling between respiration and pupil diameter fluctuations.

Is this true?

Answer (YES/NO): NO